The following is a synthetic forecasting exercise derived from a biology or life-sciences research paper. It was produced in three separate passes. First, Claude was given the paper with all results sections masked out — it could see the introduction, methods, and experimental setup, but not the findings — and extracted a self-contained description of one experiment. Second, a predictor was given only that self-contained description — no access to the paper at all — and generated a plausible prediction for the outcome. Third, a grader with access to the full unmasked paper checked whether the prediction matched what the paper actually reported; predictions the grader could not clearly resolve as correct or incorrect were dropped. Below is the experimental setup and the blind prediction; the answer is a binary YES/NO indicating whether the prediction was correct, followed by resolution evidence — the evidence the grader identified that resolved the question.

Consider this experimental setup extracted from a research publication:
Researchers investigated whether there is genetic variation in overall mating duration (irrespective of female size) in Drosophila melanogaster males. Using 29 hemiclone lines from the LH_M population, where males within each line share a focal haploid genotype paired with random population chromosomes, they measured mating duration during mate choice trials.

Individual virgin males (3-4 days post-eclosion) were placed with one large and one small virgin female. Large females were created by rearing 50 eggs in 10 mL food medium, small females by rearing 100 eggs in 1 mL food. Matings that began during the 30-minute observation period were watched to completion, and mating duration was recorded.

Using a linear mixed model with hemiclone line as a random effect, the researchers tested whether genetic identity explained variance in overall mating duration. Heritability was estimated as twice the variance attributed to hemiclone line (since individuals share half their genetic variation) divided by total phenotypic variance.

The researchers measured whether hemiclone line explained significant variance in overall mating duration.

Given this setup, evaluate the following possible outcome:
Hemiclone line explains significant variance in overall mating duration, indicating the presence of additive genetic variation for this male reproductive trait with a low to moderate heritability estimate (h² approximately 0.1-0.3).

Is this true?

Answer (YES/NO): YES